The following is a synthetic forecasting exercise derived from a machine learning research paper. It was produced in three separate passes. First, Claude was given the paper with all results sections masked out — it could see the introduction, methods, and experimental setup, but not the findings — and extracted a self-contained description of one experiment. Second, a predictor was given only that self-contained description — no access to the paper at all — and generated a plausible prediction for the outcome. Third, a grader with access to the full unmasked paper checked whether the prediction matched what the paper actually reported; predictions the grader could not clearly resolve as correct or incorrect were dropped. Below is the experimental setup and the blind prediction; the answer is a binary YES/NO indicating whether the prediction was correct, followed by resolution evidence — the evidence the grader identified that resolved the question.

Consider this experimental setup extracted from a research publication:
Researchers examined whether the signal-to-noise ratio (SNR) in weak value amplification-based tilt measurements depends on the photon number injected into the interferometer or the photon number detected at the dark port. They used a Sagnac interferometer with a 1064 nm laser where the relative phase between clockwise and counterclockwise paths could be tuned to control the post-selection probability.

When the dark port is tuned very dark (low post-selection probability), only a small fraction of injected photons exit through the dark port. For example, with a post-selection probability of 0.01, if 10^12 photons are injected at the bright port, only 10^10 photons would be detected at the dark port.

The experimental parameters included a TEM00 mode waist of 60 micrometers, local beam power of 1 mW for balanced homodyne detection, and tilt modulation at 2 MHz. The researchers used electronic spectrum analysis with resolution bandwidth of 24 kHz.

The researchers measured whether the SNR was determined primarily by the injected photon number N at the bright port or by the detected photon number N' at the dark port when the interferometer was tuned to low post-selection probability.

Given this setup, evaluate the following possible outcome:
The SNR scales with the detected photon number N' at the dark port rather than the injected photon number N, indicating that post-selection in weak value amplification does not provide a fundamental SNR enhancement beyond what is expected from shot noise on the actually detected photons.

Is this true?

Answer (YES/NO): NO